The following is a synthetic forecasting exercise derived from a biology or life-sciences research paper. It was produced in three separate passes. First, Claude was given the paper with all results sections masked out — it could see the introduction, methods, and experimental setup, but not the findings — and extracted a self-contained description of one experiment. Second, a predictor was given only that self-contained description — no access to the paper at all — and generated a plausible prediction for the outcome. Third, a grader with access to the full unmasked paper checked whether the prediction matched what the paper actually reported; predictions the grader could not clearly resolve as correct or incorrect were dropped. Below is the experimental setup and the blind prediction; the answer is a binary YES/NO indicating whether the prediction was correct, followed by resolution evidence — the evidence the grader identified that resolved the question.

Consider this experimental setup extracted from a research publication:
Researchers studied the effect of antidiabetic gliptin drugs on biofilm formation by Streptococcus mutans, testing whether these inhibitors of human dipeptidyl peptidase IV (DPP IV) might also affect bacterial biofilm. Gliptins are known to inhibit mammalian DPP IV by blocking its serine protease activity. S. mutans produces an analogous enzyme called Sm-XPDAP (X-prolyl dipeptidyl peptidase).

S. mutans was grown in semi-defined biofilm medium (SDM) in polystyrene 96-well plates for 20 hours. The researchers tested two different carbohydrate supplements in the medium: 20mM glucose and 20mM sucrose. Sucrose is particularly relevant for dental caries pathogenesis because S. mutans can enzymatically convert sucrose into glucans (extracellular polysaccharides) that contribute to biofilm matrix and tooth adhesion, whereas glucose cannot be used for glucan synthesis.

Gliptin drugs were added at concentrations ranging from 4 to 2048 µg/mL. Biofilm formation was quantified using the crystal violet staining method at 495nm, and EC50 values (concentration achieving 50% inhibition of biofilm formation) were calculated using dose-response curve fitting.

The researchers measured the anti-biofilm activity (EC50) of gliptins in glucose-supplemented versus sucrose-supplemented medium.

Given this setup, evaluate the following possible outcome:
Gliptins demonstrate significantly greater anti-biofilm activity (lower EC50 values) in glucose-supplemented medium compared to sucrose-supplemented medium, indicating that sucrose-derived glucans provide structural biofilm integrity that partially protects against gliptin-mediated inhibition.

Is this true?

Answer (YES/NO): NO